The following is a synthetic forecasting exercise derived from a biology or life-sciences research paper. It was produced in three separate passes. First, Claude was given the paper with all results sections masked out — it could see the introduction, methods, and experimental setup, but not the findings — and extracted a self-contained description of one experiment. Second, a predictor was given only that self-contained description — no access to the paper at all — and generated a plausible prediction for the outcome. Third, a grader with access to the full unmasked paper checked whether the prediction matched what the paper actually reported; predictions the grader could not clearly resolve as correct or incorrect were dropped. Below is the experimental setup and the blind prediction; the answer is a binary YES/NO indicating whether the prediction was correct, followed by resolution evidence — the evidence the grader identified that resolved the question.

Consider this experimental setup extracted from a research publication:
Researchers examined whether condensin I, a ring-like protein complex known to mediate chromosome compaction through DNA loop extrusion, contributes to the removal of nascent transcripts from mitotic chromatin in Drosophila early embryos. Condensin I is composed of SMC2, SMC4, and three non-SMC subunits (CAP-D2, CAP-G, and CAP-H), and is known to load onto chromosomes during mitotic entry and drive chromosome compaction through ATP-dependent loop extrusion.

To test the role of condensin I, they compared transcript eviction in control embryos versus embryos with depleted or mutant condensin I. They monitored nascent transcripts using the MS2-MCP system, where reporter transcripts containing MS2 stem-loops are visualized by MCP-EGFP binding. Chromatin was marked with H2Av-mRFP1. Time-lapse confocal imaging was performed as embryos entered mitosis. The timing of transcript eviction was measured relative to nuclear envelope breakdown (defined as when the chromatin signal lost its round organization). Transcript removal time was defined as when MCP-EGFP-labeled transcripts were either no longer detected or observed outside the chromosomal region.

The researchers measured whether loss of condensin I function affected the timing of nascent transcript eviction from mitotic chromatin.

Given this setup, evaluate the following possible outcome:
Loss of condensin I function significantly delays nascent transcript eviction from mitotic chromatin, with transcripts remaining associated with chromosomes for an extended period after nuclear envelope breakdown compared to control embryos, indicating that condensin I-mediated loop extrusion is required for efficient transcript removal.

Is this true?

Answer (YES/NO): NO